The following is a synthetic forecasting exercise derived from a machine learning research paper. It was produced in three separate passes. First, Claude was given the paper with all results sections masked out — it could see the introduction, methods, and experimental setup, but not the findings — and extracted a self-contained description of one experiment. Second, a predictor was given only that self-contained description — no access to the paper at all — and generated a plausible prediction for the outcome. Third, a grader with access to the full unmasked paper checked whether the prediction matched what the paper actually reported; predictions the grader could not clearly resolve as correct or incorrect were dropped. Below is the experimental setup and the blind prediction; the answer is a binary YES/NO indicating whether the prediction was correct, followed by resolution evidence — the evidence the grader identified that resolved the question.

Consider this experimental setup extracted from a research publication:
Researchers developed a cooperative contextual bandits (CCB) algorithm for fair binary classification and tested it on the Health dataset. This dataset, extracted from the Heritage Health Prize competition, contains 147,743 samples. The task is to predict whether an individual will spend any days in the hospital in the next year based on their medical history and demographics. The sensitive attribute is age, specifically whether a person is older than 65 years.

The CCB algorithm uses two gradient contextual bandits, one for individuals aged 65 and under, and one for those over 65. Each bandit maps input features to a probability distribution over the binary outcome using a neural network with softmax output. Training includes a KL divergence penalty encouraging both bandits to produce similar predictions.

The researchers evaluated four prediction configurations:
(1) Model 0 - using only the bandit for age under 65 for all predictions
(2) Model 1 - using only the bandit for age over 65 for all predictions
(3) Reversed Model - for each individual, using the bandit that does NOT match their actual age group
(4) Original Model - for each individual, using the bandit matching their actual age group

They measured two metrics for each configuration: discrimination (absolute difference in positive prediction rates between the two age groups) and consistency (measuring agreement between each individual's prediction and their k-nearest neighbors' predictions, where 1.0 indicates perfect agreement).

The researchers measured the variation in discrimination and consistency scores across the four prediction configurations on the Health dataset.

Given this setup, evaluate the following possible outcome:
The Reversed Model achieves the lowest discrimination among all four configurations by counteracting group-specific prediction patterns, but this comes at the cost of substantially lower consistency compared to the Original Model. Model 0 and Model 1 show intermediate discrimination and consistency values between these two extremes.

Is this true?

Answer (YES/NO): NO